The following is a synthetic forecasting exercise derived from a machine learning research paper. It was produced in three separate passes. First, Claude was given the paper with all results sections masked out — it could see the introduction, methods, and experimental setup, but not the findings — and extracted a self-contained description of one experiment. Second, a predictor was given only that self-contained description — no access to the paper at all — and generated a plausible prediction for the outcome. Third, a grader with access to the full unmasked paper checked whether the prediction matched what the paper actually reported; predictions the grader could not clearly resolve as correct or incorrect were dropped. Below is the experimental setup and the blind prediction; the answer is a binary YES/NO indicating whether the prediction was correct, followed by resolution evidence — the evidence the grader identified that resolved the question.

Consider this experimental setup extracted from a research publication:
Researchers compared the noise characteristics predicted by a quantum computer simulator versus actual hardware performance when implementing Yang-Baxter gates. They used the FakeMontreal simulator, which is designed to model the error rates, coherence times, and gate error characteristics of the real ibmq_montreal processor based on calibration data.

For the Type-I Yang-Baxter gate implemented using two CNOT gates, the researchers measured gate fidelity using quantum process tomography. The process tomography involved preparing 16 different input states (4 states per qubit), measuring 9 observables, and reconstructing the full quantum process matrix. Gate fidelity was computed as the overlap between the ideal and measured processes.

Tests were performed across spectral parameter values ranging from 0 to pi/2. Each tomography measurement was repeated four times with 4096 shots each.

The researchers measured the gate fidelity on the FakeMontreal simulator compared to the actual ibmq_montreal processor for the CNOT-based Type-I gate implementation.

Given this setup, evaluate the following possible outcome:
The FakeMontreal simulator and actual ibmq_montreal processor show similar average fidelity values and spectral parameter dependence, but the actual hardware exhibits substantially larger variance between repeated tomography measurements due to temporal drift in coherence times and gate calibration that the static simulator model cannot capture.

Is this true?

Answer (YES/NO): NO